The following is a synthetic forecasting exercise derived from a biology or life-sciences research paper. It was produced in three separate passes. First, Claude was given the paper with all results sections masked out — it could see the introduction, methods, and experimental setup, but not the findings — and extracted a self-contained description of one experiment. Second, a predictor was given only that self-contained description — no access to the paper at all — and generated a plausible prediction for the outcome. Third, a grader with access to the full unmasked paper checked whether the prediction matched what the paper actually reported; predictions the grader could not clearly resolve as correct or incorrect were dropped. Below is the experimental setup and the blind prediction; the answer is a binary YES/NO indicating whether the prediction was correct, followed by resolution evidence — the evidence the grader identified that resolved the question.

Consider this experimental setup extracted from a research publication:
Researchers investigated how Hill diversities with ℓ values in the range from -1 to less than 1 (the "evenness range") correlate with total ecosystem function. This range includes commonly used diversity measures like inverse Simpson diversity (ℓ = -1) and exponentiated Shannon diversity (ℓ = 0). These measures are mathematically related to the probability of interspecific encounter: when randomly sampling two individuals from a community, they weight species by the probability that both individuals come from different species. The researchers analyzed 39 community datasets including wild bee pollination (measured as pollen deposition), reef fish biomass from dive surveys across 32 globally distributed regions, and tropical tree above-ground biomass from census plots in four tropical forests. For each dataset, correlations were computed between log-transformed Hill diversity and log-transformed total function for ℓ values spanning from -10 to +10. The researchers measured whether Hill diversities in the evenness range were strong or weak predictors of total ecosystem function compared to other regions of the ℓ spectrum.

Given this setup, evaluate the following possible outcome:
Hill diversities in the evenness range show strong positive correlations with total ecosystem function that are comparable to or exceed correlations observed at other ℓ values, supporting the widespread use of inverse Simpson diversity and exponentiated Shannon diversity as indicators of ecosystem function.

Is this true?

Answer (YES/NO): NO